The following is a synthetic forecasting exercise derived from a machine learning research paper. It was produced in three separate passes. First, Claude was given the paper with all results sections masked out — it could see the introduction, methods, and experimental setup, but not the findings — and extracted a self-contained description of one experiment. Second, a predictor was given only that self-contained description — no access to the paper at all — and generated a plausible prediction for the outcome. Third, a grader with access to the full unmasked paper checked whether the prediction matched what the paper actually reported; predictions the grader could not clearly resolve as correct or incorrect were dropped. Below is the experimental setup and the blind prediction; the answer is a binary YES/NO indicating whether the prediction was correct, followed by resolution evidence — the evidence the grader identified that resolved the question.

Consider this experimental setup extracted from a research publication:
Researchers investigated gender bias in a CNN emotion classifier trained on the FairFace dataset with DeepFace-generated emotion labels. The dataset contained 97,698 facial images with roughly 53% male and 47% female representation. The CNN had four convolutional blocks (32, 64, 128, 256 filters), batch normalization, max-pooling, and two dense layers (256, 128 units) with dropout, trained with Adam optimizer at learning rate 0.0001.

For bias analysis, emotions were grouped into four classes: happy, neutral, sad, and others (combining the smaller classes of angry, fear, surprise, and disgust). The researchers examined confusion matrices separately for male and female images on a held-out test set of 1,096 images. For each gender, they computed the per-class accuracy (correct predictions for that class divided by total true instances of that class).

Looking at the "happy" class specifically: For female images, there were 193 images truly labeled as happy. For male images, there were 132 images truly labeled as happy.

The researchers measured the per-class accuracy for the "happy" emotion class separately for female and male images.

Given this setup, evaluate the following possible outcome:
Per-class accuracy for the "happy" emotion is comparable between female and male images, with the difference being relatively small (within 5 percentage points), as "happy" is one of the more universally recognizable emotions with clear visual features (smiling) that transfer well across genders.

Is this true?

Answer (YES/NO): NO